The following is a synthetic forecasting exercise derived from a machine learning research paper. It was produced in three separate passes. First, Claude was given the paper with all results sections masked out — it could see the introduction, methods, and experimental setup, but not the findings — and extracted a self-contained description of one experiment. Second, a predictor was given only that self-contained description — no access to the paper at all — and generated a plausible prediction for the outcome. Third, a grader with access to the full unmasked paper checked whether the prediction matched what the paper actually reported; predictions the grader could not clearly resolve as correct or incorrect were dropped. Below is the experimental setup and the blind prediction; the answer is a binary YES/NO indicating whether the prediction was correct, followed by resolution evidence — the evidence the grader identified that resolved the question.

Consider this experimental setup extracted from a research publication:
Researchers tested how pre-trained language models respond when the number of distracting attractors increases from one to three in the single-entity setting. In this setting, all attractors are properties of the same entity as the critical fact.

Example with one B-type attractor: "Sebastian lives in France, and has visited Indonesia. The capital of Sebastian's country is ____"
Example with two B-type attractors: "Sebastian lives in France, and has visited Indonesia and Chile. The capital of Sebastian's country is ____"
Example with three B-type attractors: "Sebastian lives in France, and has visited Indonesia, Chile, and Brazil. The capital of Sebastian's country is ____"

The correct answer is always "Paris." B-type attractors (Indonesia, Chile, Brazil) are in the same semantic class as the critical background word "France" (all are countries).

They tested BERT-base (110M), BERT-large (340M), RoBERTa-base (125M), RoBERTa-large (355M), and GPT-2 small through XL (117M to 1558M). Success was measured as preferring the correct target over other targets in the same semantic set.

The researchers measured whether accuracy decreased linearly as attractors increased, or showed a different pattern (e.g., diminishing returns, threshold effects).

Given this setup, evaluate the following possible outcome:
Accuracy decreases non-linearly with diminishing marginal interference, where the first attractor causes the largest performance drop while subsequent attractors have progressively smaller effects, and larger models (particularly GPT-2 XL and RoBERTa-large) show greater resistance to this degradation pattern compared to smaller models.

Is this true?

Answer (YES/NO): NO